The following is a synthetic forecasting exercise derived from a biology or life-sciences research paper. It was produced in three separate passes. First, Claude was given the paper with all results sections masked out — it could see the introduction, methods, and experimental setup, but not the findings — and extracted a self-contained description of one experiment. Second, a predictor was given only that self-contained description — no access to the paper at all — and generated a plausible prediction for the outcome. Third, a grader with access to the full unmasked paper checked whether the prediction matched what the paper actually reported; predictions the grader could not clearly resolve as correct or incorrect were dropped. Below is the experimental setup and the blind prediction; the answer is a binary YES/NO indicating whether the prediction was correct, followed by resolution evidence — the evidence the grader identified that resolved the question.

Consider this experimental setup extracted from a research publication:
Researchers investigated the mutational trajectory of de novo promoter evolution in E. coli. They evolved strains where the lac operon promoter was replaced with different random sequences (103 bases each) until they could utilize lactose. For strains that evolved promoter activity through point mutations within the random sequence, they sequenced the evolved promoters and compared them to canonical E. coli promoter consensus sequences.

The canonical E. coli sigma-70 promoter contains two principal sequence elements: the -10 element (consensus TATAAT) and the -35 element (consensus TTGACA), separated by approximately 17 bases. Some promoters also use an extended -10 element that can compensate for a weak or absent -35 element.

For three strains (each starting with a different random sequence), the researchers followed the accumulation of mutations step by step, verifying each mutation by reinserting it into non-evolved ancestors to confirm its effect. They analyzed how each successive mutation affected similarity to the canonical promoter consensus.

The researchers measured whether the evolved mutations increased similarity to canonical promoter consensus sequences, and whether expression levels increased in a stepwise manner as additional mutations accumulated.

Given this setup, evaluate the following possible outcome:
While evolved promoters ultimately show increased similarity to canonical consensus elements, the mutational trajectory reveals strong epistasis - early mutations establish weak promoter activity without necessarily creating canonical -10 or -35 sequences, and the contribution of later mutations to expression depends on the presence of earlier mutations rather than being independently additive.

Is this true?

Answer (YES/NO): NO